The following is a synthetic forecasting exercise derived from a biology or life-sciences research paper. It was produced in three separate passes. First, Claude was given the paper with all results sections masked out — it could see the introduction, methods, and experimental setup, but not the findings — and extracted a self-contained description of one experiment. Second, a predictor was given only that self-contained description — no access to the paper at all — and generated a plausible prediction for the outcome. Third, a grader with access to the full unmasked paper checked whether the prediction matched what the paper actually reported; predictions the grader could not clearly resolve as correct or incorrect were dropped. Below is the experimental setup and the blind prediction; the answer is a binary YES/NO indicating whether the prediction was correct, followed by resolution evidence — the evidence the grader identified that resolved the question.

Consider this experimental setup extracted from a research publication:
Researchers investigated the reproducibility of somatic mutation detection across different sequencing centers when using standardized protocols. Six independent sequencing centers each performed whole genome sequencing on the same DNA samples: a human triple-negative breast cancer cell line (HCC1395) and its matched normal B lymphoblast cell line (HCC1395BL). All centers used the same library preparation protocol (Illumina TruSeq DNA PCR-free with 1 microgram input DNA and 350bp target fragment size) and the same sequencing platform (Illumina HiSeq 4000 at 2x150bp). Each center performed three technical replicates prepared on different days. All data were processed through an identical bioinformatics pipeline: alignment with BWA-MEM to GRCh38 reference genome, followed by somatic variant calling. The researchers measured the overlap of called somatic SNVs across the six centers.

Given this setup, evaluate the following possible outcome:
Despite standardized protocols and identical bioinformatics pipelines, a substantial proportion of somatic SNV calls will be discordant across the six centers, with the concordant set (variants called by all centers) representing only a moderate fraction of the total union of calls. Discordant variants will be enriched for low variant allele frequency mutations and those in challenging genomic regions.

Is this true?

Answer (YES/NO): NO